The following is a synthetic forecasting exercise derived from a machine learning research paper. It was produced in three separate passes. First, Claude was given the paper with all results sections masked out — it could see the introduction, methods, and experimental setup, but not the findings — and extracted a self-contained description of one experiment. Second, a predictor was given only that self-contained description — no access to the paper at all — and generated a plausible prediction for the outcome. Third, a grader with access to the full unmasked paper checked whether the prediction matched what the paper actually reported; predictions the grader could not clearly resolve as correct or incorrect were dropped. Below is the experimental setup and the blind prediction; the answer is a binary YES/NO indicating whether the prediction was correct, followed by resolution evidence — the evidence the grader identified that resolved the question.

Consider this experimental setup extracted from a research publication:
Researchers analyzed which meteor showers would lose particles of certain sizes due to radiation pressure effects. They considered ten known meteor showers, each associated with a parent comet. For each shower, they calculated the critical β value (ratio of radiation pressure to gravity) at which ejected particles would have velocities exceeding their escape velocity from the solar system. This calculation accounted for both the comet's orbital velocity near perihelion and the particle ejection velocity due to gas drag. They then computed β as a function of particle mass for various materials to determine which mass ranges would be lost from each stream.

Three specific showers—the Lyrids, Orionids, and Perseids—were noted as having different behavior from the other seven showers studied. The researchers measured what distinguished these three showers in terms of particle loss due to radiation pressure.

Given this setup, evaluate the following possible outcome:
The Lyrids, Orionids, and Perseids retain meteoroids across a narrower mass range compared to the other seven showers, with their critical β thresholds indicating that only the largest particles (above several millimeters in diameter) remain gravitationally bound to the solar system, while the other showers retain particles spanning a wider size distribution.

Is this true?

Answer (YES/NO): NO